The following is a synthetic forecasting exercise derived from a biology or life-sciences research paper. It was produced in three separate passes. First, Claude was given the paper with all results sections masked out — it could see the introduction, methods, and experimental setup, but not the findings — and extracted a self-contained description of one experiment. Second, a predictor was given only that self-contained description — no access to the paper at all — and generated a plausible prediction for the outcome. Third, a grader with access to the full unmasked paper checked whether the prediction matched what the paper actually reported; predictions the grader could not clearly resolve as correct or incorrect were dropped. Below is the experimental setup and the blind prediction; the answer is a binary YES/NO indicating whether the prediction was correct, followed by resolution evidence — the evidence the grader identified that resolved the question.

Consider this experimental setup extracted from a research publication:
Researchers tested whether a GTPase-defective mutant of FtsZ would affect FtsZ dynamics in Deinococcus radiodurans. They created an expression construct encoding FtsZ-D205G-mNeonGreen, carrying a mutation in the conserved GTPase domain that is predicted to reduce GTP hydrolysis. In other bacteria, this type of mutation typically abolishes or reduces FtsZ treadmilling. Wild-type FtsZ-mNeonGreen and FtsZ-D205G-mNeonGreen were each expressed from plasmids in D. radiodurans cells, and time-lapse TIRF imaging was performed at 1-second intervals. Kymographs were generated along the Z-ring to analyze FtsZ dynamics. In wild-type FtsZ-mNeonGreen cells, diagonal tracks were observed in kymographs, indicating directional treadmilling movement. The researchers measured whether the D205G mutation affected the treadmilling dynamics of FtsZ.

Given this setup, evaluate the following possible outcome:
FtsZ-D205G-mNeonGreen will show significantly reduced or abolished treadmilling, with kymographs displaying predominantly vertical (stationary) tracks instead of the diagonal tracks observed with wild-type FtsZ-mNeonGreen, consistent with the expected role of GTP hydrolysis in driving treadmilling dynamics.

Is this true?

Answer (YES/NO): NO